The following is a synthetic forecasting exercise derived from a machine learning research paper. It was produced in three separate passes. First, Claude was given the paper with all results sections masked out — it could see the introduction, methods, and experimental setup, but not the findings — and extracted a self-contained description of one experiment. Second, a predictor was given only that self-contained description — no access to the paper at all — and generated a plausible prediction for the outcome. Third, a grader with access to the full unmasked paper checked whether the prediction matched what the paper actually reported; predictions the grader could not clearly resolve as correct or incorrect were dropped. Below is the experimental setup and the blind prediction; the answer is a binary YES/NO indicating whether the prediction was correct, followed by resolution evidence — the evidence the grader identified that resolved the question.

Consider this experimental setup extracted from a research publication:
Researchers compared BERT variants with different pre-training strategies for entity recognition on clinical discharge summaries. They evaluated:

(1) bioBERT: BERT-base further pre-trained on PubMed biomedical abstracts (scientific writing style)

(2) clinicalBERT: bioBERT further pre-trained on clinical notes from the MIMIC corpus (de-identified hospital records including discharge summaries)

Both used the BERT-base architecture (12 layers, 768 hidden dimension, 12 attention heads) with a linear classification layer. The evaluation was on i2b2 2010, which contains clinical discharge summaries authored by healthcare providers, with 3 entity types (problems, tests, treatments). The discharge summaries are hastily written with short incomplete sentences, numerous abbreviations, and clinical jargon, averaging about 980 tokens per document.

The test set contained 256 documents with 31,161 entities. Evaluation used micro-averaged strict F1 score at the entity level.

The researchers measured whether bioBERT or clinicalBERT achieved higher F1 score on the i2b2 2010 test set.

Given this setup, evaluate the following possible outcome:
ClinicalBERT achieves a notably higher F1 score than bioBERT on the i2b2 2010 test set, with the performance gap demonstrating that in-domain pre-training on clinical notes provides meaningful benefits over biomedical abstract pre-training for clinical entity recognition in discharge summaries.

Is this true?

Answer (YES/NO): NO